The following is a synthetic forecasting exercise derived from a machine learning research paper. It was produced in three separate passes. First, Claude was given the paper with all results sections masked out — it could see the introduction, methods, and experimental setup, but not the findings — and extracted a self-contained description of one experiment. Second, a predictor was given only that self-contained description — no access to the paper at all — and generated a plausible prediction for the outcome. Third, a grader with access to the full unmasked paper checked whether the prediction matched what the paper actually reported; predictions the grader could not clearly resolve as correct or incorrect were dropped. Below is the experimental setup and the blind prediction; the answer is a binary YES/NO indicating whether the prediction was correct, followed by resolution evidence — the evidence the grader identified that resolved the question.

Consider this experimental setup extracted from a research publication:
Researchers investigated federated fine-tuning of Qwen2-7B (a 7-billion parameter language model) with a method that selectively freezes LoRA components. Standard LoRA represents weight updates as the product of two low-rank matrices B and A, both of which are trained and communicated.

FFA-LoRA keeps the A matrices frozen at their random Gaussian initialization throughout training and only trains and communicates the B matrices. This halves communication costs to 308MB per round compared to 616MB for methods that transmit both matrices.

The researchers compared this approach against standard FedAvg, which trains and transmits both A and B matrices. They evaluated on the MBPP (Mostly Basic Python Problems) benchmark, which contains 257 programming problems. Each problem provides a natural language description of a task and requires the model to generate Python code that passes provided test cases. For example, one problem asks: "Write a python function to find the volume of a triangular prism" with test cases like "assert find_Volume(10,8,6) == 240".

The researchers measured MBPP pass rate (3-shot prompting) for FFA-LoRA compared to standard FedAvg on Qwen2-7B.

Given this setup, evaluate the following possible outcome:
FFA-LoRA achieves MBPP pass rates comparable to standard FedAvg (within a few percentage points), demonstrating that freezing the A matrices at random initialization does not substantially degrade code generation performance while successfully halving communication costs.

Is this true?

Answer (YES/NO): NO